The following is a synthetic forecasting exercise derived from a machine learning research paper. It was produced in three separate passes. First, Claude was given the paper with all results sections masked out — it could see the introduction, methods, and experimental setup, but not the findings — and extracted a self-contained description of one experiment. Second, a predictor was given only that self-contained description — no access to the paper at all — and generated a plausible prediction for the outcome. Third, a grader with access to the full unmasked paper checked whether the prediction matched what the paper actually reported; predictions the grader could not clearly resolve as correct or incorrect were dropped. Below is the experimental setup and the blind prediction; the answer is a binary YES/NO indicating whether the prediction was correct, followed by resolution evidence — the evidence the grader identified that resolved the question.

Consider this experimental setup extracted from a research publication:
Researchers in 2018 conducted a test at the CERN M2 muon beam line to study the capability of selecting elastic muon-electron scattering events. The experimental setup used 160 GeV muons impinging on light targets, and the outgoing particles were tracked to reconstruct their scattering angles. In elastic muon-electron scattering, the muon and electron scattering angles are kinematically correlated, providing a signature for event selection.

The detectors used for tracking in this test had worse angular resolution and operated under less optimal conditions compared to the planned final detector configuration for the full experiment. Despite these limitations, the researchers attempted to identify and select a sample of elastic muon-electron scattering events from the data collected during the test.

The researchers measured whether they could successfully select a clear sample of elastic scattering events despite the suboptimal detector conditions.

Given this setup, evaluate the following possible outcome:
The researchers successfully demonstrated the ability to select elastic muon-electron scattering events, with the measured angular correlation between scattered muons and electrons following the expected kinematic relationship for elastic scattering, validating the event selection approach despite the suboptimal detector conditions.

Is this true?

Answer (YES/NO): YES